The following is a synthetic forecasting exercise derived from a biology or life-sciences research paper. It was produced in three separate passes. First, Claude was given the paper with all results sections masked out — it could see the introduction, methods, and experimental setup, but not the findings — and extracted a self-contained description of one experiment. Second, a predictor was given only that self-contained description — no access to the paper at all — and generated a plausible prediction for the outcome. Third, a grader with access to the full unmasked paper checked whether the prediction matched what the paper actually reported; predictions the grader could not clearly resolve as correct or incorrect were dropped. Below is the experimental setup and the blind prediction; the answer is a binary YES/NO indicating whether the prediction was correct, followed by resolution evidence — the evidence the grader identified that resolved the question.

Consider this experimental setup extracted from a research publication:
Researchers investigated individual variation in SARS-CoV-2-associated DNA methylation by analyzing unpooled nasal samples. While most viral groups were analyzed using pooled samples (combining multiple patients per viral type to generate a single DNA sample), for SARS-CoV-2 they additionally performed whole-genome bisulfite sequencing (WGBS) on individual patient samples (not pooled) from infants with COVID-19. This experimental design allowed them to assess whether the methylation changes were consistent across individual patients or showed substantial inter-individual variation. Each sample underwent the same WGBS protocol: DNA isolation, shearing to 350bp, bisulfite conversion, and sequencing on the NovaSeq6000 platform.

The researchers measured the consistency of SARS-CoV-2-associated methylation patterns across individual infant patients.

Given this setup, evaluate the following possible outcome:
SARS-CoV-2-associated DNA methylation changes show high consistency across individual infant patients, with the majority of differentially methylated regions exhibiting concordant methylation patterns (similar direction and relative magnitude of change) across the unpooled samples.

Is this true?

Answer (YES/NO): NO